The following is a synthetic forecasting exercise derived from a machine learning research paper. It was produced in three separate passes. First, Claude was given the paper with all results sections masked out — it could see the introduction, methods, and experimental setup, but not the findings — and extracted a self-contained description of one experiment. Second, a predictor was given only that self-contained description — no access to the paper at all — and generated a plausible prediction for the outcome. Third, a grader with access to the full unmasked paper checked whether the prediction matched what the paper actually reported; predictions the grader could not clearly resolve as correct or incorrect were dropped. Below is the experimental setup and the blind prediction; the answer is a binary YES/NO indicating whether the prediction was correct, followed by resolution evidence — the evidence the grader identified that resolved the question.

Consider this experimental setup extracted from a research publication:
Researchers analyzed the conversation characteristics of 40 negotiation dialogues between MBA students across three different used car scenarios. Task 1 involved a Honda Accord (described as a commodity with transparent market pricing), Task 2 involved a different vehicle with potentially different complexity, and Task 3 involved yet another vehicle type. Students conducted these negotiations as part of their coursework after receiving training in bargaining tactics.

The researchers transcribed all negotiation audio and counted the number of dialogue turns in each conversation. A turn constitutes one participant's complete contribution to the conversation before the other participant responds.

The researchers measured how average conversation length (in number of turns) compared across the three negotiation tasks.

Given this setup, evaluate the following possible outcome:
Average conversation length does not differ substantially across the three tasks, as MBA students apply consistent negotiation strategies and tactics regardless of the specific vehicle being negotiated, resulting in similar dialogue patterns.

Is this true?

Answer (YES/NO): NO